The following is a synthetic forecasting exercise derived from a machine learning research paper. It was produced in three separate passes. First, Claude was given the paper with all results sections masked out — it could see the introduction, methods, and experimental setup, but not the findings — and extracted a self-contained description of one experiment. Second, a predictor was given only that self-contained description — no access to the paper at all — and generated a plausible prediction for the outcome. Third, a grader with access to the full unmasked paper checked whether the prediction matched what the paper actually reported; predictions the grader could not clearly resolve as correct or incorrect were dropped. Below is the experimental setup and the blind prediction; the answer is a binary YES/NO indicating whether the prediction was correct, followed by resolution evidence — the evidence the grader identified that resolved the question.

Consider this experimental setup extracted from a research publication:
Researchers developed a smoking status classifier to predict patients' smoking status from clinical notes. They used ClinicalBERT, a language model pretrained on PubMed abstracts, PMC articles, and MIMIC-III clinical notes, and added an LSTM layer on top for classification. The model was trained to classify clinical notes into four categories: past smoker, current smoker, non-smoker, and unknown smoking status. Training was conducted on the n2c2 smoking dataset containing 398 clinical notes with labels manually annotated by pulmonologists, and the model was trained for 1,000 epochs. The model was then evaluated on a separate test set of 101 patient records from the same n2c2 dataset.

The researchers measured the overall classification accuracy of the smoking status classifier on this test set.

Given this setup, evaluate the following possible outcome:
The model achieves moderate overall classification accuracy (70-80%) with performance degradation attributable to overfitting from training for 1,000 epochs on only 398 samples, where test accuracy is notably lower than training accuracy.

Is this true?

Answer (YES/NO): NO